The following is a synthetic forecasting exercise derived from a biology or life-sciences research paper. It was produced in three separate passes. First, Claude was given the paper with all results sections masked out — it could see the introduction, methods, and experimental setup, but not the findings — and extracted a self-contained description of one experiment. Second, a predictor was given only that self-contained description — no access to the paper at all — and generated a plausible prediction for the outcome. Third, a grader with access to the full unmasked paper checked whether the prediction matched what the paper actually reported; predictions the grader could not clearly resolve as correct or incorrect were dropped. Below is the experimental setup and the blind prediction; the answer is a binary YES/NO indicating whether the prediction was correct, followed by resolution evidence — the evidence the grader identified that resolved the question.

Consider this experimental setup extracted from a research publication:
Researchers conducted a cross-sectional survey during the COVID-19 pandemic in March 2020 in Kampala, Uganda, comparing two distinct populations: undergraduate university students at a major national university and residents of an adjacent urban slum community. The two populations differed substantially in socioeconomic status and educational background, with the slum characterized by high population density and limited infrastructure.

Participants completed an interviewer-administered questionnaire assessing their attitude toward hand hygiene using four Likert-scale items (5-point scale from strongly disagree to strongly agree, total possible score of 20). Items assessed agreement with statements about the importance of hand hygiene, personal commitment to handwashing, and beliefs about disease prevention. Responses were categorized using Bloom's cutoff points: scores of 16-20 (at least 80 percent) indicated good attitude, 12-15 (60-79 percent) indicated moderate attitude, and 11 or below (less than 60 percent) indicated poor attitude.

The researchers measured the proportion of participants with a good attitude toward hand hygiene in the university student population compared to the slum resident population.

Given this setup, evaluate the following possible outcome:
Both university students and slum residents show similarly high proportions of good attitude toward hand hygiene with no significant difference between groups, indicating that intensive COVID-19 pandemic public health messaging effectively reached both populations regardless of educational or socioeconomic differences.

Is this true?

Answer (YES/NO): NO